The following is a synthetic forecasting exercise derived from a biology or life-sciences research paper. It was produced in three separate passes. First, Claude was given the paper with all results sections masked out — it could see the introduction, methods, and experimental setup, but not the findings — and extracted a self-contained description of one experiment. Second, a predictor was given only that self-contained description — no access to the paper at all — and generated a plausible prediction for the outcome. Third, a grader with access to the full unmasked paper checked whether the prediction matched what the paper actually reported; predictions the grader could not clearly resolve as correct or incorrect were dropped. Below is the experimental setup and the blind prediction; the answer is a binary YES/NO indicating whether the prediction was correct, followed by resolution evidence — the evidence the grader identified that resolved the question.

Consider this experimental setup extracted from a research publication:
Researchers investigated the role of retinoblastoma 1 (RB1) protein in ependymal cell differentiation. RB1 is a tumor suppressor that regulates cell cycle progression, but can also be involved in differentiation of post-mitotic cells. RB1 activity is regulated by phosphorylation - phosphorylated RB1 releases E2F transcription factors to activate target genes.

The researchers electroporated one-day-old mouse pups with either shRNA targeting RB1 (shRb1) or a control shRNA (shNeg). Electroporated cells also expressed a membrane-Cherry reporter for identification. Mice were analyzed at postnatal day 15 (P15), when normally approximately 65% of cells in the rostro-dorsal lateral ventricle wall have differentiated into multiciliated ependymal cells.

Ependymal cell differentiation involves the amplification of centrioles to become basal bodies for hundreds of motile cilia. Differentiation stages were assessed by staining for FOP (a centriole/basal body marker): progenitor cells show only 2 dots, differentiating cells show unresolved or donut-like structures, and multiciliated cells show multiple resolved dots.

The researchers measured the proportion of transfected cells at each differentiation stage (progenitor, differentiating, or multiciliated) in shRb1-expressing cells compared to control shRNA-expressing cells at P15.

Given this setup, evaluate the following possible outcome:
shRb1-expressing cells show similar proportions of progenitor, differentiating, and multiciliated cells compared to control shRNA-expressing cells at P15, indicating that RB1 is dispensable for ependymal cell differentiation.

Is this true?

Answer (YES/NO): YES